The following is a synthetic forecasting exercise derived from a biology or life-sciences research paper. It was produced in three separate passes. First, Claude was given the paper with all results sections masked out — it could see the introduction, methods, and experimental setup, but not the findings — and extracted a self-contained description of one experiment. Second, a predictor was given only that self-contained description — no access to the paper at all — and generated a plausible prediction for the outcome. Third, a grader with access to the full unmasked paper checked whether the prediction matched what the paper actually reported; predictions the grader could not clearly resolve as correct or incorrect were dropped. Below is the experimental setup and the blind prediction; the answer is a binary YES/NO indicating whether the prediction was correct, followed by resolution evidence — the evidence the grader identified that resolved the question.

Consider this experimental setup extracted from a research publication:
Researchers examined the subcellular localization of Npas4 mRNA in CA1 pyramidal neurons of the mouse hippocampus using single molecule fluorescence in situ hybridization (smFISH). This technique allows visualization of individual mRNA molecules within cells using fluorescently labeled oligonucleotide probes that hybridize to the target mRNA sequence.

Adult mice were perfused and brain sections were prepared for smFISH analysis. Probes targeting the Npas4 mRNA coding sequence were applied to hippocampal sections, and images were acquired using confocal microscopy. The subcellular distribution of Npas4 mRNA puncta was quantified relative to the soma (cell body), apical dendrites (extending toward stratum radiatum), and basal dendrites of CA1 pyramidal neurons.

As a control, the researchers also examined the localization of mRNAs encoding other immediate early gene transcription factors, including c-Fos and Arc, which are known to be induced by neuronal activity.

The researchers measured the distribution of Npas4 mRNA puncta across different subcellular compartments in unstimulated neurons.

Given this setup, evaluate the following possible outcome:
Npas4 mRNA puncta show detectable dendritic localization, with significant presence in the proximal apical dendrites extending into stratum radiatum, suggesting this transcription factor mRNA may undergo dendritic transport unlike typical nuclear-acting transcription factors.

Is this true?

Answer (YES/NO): YES